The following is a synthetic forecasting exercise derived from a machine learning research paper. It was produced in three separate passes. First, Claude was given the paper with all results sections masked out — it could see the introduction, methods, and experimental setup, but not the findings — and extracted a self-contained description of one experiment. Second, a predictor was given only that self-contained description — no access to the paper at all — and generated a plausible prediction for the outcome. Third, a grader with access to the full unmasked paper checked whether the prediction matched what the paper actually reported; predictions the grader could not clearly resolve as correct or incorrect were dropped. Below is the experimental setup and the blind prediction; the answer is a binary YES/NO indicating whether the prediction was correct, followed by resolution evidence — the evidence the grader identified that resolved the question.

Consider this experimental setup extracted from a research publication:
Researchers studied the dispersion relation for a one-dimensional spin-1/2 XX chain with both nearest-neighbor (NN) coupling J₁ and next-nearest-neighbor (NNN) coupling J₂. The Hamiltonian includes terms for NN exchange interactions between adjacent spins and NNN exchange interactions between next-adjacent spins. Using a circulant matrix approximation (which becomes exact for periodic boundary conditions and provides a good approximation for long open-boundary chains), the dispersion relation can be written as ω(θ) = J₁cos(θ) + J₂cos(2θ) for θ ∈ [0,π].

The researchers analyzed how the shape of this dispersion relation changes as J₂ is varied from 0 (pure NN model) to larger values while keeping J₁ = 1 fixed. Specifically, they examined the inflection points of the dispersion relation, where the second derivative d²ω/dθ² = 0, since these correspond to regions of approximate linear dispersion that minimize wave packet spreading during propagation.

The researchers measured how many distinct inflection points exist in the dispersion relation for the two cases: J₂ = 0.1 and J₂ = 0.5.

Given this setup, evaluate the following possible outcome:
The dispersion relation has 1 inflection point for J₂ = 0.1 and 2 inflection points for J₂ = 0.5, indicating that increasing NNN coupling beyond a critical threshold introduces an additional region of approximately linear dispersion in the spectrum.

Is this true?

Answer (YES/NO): YES